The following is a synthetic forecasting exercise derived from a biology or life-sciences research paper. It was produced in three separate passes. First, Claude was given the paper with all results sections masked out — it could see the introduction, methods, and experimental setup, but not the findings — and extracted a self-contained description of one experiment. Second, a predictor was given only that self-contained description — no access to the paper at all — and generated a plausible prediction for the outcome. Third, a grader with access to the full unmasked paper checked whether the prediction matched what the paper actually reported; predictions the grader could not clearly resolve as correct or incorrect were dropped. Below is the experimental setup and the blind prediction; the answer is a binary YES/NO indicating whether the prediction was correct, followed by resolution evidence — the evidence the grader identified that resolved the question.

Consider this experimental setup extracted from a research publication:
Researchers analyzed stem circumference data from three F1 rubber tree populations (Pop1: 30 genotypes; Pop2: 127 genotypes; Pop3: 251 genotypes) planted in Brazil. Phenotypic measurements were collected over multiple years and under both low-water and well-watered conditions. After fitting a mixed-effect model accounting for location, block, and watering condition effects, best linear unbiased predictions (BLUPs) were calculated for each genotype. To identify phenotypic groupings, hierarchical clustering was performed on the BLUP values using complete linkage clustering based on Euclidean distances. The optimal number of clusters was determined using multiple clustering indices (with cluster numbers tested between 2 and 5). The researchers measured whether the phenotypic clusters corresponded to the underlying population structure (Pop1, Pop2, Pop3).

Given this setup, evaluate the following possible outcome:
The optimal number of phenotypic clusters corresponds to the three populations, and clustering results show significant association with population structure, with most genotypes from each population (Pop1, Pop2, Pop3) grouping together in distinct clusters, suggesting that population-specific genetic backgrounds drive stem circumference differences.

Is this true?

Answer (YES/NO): NO